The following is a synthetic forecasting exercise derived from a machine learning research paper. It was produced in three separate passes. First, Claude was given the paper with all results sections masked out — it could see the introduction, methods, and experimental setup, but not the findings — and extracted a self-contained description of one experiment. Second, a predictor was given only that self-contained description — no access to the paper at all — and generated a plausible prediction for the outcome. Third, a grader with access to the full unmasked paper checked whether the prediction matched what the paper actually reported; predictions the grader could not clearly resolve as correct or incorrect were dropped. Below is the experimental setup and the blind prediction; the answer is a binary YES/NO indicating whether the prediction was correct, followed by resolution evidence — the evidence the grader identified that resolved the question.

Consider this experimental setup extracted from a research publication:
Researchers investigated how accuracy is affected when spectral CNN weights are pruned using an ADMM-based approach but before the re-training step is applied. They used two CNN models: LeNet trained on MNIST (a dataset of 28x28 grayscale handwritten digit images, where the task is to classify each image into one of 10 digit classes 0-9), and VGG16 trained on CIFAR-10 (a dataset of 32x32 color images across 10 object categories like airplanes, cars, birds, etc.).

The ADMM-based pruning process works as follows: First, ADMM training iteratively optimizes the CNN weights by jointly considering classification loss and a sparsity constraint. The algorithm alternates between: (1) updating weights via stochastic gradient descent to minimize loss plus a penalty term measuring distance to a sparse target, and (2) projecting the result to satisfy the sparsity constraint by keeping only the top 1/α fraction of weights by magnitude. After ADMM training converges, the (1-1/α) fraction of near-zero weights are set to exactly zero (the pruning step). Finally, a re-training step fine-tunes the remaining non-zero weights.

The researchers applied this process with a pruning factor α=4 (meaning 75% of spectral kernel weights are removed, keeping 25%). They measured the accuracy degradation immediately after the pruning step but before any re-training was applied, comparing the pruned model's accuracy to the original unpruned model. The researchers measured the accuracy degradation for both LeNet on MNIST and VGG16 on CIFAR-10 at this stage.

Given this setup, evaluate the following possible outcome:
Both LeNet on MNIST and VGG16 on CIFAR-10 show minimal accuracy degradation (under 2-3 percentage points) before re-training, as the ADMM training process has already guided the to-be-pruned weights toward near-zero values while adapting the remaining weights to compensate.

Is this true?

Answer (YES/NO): YES